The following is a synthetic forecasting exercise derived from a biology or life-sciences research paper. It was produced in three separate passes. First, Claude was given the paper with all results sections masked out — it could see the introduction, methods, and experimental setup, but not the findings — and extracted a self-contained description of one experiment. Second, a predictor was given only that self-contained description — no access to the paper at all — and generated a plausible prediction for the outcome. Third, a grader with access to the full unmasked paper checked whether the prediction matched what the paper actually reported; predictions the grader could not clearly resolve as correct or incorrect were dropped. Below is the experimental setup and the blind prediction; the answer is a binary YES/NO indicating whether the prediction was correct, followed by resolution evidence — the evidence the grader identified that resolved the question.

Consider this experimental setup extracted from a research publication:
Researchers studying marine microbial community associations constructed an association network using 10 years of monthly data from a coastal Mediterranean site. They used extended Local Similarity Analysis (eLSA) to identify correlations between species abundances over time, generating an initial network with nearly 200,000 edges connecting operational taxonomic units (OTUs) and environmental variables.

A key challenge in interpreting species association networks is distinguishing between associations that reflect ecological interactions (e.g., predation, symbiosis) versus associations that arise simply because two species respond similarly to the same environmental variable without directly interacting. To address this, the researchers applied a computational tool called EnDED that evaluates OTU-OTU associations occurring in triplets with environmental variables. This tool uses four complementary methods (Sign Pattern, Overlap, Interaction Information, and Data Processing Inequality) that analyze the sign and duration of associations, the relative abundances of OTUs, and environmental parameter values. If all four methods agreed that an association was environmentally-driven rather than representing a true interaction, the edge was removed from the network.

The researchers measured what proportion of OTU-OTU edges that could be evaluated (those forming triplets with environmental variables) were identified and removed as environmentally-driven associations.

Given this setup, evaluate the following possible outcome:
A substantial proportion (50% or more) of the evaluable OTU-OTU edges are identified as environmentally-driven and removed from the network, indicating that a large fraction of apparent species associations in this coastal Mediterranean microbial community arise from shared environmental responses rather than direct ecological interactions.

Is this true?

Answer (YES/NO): NO